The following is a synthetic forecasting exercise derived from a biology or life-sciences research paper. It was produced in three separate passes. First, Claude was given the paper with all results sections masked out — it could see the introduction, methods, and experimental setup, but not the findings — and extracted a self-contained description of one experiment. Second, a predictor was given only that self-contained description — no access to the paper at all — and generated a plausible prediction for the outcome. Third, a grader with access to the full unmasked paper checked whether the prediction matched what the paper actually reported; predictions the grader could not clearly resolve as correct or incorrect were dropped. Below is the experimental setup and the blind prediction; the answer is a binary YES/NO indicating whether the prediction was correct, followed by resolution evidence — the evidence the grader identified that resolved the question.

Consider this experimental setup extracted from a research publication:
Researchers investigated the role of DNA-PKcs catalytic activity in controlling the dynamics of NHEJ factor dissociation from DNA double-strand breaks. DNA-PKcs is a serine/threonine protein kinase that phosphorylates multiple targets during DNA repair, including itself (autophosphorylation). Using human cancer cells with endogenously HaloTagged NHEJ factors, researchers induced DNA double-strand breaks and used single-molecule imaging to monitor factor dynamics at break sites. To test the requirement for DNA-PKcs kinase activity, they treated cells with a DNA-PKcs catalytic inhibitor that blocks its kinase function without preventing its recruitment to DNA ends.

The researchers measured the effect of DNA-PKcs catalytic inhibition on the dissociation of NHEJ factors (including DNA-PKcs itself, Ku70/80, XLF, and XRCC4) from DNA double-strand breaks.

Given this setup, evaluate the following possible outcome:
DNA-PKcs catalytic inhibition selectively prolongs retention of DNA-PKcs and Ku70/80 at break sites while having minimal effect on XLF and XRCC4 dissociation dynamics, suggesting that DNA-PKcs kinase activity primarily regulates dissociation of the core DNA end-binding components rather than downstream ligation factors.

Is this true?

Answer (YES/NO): NO